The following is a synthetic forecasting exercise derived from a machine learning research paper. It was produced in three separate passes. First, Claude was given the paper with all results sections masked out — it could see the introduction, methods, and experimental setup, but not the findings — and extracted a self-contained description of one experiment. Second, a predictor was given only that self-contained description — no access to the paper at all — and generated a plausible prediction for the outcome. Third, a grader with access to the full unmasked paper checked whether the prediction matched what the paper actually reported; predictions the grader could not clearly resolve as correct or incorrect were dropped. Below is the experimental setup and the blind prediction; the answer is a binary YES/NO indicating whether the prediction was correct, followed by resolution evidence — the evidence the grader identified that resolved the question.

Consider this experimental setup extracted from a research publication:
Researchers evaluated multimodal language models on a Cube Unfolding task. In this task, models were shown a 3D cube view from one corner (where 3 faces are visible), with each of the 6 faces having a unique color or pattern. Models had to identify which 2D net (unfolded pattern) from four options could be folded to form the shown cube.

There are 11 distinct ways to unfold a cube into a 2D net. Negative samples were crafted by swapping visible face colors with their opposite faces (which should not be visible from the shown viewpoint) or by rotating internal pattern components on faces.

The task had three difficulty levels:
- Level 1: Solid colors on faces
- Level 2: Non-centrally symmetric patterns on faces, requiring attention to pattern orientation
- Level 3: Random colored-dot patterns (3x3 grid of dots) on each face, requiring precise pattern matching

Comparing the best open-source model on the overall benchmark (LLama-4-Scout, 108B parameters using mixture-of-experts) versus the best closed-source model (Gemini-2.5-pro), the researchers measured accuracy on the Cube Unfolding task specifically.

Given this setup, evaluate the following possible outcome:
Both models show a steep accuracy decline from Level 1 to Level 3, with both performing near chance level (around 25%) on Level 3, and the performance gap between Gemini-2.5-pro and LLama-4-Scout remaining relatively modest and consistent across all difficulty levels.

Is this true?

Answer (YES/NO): NO